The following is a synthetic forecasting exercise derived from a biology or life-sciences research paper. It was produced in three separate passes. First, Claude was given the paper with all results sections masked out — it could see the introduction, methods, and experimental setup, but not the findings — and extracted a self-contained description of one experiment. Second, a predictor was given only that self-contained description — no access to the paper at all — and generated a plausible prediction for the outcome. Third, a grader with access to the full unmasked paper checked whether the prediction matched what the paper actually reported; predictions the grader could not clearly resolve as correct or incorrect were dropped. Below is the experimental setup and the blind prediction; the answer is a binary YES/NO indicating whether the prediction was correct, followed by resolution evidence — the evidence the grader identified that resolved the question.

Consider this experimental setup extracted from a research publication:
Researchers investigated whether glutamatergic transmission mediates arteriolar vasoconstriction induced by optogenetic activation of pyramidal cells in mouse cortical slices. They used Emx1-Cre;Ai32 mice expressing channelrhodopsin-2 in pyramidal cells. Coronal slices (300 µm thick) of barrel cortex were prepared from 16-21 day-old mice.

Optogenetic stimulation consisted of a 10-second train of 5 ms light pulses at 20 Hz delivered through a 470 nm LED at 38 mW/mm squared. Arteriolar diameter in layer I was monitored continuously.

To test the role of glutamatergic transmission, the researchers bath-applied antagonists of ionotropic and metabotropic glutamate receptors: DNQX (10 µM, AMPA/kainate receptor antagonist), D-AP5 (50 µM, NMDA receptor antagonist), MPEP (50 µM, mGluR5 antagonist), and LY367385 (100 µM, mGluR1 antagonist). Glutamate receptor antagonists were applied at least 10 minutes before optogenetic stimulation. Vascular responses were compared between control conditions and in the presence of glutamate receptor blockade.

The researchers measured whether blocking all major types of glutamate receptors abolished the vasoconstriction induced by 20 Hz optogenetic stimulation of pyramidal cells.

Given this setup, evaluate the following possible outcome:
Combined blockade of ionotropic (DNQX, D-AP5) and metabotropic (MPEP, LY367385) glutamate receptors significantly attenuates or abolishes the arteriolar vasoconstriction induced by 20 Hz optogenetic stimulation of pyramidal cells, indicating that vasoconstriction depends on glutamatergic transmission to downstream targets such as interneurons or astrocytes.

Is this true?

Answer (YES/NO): YES